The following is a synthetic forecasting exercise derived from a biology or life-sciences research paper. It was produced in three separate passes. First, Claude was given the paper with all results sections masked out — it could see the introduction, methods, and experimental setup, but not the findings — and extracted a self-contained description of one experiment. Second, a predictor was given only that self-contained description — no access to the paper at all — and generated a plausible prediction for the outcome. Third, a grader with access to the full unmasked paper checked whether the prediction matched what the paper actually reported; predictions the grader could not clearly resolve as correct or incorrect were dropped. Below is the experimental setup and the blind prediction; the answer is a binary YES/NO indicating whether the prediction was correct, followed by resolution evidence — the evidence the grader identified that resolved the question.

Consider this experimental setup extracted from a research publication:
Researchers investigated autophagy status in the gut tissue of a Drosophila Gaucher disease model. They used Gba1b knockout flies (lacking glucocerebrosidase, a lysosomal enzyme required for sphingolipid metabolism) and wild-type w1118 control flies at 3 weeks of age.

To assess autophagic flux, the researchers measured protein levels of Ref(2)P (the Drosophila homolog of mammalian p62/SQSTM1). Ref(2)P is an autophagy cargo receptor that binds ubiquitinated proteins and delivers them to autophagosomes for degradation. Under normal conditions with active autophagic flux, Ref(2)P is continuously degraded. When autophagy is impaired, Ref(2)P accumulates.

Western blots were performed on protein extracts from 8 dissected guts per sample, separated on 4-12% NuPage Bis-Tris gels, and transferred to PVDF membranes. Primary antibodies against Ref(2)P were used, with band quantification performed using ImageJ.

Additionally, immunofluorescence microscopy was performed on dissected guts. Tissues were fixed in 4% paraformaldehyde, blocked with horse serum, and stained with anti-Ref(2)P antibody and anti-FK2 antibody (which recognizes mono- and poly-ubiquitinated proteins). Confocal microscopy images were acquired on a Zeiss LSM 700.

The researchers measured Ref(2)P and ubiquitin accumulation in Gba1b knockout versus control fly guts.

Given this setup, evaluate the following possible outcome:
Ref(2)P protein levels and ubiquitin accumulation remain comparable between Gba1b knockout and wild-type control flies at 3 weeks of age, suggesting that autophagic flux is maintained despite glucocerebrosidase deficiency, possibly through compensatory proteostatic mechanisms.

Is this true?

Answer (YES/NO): NO